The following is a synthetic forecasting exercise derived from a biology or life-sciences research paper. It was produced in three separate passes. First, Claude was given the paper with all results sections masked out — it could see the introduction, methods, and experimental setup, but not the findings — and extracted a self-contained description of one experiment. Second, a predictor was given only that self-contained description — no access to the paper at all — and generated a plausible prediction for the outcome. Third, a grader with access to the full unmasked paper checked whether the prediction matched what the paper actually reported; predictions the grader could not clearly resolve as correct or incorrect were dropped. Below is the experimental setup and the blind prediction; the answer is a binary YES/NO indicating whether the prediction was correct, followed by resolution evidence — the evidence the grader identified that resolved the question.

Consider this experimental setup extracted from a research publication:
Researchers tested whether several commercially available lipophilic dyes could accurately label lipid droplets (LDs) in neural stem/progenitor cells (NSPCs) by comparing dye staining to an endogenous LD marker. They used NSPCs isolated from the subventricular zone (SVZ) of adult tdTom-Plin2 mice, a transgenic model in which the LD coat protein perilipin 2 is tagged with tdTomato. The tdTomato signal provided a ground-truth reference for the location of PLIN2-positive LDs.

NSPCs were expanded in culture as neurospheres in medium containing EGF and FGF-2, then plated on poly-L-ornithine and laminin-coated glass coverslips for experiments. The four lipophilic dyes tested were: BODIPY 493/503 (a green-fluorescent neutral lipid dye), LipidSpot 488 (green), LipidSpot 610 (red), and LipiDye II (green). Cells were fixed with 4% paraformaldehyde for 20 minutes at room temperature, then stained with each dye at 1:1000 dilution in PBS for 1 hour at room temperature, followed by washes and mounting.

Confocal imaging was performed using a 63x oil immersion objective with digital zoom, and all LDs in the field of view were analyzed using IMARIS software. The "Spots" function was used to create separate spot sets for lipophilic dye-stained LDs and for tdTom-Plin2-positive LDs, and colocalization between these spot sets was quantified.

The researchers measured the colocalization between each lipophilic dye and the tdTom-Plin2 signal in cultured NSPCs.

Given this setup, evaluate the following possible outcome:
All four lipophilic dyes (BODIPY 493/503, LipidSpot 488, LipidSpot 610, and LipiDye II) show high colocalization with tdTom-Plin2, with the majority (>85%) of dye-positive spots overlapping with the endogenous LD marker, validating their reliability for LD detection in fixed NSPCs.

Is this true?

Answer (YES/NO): NO